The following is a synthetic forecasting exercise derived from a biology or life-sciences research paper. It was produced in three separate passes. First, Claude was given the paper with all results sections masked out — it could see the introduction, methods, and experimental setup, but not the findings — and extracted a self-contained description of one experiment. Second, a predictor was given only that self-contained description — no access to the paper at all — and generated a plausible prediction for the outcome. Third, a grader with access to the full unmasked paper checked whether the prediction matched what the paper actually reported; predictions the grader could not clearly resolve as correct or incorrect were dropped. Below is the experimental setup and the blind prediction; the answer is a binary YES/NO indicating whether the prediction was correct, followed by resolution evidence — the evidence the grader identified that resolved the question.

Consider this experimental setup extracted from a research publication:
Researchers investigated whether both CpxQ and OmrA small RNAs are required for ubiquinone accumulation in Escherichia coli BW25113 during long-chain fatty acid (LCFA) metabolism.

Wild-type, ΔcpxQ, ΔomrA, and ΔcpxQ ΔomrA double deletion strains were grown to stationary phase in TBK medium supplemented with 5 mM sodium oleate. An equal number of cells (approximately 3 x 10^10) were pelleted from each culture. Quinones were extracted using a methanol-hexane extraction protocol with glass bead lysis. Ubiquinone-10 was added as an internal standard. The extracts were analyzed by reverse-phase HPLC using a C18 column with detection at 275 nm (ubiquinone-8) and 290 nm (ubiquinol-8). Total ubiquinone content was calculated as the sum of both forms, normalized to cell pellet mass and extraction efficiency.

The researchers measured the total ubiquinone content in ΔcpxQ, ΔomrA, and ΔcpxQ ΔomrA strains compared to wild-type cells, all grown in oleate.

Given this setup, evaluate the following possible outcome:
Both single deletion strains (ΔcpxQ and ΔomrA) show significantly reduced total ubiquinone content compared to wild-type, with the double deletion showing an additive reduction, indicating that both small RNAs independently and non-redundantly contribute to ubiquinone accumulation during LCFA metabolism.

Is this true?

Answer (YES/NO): NO